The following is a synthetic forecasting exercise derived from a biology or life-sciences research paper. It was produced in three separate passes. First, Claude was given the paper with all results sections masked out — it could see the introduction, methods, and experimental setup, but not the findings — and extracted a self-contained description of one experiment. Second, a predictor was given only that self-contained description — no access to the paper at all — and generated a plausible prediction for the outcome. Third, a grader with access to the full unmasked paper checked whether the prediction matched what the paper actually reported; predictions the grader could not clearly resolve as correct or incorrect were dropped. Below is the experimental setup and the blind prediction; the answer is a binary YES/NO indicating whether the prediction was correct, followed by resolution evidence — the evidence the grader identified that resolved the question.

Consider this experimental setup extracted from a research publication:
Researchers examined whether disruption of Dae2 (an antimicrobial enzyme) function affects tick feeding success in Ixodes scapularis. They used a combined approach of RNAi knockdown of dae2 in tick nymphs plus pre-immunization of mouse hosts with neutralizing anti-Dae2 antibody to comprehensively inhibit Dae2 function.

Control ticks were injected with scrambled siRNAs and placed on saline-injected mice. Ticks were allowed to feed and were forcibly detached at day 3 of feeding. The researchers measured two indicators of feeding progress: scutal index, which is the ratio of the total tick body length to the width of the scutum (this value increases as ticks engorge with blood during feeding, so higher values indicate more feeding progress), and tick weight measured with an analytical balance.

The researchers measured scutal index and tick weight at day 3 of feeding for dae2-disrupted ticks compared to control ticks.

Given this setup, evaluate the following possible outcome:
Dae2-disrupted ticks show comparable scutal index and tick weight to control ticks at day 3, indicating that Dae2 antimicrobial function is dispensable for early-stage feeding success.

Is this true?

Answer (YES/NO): NO